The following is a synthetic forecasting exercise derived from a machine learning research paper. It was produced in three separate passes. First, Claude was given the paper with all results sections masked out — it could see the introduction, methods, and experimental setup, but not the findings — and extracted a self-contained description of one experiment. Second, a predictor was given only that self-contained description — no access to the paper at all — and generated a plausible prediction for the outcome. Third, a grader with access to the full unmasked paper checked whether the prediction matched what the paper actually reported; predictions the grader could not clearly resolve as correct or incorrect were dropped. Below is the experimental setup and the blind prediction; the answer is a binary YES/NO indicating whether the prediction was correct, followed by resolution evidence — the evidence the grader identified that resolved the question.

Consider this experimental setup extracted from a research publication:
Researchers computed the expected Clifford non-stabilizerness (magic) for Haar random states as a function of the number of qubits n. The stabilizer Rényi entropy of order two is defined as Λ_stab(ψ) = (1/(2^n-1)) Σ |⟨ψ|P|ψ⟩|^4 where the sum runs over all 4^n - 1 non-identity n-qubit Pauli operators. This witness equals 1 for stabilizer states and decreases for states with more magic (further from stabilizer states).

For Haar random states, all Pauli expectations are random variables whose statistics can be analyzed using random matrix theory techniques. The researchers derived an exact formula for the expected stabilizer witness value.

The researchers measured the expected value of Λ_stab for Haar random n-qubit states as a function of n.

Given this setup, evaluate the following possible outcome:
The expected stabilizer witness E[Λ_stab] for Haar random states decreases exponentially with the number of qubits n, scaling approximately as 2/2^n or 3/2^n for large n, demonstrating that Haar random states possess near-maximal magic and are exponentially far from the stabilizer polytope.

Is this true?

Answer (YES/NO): YES